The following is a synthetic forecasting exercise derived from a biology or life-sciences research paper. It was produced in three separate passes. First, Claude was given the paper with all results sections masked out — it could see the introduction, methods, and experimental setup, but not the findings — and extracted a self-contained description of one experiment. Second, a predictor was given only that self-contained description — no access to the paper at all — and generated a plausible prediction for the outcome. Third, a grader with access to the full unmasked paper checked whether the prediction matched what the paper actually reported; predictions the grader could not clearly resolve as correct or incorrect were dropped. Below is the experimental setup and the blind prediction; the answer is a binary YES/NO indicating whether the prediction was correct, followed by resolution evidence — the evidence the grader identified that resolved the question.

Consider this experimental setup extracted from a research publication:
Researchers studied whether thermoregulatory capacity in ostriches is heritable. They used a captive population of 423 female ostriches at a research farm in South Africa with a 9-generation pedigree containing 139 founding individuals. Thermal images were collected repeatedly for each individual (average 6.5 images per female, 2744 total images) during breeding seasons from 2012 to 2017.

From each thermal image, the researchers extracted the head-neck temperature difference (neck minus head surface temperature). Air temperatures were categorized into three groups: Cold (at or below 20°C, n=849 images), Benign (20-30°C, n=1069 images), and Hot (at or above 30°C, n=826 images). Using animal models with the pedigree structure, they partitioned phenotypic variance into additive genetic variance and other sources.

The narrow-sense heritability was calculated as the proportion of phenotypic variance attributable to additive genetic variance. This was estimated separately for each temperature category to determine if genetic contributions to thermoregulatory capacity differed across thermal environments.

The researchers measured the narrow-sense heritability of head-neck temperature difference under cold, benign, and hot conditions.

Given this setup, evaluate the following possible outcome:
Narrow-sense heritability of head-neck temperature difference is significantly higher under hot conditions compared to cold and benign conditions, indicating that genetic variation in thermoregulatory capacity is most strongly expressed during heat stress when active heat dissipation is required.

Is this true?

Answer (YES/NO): NO